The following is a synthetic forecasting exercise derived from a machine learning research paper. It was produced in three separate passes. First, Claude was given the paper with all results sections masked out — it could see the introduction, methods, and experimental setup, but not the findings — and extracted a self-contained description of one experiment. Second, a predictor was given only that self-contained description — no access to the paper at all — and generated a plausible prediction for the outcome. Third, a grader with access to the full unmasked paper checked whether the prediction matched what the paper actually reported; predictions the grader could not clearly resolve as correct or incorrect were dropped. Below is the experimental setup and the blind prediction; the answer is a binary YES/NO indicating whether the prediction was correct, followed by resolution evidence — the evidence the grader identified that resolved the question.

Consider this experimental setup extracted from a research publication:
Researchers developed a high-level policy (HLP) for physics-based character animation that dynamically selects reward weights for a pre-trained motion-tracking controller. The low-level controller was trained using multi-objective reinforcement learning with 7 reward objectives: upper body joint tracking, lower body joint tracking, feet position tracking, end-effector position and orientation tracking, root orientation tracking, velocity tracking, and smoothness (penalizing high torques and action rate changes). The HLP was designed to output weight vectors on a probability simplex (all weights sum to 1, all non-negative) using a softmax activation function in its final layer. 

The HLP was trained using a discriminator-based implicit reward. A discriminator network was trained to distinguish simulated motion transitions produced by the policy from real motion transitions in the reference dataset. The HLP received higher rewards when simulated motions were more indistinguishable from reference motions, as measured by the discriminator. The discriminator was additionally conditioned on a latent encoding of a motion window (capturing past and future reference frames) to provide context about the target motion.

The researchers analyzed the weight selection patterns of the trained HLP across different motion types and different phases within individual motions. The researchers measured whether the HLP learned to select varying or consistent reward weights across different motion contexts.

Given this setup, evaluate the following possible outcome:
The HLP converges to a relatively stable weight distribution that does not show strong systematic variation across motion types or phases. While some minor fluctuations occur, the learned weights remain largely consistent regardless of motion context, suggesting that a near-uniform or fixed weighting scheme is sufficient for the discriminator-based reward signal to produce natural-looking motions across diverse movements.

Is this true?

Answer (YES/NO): NO